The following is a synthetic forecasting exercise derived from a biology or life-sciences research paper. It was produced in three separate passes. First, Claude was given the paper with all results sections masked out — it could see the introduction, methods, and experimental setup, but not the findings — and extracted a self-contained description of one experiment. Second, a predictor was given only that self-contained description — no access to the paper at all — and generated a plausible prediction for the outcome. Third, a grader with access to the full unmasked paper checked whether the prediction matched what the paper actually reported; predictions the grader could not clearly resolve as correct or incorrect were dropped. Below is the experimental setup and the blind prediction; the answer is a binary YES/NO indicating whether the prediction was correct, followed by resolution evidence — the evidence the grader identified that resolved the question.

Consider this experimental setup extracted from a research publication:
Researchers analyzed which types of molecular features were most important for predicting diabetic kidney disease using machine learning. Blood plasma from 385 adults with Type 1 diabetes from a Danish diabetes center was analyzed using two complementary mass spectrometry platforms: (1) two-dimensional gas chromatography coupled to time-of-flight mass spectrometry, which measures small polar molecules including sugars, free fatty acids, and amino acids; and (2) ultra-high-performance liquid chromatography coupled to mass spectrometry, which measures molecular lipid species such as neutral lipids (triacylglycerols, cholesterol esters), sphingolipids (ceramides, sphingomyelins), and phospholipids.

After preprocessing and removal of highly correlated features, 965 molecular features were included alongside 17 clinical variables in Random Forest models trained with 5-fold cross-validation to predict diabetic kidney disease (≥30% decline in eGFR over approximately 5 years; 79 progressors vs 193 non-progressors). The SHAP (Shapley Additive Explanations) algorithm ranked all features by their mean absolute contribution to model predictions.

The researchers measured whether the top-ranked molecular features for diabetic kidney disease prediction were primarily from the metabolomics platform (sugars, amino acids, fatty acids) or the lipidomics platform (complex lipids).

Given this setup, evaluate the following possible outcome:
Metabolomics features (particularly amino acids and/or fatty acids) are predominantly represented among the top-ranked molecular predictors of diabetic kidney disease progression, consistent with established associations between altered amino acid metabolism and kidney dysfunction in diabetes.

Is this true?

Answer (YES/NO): NO